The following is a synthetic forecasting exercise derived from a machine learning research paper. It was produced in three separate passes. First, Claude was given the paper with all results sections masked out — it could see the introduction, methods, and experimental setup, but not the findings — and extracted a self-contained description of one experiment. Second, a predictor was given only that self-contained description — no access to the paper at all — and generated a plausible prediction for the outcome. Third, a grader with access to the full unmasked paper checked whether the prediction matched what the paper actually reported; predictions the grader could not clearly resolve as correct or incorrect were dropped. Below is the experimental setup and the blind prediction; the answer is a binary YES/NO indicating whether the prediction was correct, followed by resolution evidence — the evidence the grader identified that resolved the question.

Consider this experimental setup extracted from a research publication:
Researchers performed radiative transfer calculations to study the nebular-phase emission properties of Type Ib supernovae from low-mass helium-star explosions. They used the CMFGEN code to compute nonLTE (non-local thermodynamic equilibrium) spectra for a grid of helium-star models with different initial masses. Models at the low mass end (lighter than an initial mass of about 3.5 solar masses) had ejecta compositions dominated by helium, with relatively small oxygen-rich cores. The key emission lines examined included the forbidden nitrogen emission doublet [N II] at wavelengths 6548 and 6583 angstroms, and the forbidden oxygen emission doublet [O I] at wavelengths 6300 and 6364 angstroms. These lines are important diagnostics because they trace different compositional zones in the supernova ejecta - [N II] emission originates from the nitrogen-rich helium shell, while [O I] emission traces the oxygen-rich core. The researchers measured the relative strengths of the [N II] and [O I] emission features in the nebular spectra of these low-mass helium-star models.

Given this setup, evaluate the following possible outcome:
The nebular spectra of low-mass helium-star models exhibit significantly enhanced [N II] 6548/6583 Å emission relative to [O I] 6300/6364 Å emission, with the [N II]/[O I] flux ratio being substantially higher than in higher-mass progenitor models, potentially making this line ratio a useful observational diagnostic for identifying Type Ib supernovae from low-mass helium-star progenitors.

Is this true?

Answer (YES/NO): YES